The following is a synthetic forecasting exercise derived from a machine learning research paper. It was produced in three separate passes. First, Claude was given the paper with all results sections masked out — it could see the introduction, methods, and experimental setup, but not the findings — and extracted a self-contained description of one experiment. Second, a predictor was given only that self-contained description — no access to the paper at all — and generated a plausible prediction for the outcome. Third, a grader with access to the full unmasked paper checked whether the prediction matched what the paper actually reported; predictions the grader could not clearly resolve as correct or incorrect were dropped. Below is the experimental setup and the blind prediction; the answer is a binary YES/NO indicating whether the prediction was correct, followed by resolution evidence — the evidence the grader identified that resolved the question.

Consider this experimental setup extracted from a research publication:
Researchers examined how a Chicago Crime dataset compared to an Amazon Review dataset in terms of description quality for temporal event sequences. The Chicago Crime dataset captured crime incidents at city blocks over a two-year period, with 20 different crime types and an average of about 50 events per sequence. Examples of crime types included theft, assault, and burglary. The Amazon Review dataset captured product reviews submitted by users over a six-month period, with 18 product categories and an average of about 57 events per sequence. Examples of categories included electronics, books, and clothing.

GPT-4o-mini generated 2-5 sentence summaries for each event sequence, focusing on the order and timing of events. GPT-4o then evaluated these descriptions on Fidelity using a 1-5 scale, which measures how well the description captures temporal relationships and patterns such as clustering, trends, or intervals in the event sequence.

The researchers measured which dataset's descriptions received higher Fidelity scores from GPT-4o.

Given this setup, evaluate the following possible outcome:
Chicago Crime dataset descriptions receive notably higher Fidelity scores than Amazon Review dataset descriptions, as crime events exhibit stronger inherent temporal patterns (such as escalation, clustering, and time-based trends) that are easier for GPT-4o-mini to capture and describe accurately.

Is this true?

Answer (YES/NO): NO